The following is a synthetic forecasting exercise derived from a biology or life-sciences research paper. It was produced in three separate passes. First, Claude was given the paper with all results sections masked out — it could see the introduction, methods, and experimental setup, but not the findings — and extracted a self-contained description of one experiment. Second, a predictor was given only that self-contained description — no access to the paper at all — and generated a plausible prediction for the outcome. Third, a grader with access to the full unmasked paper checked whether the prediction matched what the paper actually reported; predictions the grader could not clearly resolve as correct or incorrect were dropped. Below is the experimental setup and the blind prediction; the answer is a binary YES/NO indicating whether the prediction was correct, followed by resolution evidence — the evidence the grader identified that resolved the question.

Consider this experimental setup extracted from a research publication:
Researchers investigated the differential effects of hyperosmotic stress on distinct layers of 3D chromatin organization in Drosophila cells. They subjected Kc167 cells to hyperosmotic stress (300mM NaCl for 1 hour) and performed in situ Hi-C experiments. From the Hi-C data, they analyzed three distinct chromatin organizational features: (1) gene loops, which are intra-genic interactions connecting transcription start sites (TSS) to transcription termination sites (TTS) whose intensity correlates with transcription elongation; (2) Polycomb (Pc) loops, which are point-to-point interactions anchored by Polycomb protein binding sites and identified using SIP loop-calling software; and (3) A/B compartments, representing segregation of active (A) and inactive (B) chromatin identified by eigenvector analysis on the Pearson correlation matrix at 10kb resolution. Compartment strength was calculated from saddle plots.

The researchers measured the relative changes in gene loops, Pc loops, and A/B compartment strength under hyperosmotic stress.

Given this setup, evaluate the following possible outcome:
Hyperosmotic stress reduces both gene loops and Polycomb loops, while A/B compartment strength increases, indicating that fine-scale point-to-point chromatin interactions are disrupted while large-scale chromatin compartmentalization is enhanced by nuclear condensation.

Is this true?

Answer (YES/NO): NO